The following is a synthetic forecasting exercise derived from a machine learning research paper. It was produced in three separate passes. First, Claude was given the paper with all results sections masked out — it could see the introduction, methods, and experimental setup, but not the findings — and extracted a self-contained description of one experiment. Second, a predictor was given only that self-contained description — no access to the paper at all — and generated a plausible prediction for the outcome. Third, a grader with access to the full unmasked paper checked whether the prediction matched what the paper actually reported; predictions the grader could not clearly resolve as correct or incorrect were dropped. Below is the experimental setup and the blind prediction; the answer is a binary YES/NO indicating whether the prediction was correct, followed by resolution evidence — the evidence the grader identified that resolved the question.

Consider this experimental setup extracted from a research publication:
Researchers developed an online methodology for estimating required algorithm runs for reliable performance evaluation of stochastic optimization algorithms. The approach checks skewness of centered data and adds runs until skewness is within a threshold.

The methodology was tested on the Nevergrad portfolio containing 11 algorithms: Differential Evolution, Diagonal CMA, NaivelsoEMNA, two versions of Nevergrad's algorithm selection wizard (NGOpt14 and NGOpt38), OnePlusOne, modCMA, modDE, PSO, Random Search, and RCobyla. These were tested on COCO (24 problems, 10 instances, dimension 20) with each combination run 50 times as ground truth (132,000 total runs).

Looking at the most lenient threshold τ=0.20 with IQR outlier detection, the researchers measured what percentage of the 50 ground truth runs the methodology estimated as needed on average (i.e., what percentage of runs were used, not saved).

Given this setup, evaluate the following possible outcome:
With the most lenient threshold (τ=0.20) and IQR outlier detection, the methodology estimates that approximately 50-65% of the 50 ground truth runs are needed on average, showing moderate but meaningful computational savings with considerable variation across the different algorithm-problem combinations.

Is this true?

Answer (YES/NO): NO